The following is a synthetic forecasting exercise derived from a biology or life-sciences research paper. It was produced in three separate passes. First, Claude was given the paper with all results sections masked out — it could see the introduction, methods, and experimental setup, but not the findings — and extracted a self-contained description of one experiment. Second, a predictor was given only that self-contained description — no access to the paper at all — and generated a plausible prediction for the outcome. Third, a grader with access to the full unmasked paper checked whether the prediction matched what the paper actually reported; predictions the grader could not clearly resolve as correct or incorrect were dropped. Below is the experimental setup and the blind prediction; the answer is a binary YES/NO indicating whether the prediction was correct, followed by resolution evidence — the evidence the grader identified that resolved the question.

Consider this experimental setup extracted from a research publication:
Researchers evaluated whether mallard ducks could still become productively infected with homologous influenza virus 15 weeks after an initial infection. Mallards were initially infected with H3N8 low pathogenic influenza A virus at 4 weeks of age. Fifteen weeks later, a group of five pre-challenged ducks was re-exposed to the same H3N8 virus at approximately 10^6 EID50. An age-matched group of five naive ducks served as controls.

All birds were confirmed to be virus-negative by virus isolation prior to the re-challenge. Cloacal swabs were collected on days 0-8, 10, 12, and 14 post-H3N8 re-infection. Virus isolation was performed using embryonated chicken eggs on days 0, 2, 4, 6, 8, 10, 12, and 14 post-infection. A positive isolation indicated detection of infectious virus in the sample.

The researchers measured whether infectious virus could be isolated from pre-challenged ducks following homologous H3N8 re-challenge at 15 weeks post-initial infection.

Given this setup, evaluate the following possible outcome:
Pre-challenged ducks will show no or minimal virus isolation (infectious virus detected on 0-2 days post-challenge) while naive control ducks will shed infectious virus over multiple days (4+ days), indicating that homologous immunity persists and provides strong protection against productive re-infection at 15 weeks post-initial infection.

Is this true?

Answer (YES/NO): YES